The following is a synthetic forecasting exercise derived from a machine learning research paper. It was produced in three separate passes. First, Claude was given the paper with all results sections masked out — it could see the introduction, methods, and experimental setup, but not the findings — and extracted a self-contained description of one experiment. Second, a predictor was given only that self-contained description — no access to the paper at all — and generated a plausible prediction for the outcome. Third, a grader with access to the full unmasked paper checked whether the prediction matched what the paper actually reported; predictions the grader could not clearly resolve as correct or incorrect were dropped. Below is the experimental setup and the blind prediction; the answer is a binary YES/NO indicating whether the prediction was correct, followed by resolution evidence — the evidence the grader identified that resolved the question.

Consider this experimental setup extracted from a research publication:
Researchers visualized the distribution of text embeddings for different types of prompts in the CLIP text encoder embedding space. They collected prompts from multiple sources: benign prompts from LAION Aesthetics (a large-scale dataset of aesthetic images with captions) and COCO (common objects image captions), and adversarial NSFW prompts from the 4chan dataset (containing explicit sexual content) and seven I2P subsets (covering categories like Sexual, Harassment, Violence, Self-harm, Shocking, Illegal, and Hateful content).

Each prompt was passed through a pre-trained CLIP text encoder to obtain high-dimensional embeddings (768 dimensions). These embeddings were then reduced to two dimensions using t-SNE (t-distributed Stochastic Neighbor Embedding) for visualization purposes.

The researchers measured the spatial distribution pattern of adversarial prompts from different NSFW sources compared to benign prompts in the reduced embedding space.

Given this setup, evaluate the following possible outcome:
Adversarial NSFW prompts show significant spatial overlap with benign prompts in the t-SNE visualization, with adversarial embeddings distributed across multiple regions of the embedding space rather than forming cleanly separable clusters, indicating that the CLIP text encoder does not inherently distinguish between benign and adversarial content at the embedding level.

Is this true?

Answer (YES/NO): NO